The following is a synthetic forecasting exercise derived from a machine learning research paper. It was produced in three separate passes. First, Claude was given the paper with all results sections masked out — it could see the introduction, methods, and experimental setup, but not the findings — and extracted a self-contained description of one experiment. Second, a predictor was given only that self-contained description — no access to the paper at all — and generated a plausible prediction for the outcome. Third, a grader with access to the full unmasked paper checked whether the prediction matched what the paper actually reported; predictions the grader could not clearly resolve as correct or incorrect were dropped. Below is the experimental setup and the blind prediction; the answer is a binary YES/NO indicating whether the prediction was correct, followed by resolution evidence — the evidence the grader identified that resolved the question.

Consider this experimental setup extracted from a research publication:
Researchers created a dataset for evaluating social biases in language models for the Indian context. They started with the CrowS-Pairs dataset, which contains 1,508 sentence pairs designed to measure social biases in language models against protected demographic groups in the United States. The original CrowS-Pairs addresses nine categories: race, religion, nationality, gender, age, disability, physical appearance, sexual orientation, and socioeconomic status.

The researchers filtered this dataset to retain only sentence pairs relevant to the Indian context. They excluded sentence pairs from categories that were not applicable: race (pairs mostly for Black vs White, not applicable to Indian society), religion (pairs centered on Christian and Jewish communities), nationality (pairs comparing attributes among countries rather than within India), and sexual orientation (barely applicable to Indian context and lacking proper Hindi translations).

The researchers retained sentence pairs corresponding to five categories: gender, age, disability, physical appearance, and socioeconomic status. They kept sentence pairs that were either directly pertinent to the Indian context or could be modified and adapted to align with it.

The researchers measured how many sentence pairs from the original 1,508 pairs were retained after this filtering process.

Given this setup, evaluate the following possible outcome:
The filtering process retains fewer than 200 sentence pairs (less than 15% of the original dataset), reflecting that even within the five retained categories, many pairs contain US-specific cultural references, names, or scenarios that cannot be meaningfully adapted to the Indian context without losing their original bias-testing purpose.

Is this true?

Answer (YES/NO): NO